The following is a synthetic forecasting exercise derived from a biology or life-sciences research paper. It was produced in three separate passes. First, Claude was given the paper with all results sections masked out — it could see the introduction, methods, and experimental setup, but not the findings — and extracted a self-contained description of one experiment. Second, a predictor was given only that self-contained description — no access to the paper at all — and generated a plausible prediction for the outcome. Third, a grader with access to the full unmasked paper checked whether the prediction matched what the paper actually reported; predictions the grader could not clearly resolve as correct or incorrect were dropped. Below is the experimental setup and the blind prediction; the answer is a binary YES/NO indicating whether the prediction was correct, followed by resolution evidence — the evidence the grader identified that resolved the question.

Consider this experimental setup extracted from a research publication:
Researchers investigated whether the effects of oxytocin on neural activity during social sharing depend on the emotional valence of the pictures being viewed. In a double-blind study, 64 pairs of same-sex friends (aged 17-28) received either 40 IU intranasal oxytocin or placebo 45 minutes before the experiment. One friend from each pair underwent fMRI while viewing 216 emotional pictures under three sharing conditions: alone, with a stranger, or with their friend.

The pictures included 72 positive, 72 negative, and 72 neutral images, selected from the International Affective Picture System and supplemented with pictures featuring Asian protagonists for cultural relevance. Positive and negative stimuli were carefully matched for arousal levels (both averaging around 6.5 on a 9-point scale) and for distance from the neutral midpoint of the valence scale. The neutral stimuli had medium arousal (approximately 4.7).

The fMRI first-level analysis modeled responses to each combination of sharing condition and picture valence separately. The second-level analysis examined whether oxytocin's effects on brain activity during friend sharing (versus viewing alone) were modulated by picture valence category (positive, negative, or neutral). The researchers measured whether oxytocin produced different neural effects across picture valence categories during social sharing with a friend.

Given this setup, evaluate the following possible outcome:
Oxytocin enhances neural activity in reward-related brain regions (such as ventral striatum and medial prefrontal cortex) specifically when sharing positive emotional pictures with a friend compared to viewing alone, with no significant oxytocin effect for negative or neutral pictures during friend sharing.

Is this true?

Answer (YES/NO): NO